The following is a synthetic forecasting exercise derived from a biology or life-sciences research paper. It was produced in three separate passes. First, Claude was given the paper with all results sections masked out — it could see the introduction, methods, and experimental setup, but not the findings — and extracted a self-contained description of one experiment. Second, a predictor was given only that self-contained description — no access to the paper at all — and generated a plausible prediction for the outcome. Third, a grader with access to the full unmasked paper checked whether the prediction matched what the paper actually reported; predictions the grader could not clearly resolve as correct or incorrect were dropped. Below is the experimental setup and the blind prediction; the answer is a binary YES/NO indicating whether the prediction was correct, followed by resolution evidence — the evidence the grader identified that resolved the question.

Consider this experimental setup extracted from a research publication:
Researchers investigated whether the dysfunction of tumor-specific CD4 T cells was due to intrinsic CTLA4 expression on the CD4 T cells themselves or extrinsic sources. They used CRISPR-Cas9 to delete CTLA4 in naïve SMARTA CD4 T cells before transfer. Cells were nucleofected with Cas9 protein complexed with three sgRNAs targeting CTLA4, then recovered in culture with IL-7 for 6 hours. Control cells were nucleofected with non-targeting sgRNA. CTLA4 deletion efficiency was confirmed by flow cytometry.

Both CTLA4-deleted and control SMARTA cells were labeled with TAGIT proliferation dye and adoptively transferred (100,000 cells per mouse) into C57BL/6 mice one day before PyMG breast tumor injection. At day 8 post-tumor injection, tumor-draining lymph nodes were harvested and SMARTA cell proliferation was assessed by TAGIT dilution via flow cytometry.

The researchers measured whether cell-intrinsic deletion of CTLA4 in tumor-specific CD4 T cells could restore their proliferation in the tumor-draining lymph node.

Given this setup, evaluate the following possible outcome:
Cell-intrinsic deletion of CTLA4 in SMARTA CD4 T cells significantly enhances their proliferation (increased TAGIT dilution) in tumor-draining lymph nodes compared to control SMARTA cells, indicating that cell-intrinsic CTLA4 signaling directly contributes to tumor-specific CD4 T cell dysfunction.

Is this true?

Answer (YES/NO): NO